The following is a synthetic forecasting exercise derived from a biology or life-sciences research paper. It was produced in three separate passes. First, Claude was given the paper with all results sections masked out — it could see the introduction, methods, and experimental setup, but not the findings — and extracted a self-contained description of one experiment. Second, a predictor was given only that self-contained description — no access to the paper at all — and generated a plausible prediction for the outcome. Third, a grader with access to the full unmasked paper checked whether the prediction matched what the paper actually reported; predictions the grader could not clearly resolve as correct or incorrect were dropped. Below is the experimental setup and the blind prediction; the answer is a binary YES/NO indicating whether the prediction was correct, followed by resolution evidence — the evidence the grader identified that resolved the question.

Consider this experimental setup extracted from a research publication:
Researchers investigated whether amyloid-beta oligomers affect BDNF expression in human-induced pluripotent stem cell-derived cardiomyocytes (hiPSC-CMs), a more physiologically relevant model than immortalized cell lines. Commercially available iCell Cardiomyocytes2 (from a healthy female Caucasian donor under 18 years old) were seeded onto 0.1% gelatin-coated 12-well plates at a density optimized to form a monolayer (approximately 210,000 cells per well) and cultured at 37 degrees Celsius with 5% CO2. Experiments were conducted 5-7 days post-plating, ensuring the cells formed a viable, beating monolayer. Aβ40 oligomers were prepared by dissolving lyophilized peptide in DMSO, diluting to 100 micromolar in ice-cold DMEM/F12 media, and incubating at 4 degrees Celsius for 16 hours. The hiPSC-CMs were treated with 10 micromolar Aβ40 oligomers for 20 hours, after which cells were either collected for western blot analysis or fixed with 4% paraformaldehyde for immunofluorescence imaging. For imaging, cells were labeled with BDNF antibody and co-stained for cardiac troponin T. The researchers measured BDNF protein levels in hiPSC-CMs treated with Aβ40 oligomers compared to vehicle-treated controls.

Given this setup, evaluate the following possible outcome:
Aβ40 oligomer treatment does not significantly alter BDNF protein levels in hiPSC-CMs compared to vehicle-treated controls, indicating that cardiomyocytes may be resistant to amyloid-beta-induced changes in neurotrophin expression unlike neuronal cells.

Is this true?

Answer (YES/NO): NO